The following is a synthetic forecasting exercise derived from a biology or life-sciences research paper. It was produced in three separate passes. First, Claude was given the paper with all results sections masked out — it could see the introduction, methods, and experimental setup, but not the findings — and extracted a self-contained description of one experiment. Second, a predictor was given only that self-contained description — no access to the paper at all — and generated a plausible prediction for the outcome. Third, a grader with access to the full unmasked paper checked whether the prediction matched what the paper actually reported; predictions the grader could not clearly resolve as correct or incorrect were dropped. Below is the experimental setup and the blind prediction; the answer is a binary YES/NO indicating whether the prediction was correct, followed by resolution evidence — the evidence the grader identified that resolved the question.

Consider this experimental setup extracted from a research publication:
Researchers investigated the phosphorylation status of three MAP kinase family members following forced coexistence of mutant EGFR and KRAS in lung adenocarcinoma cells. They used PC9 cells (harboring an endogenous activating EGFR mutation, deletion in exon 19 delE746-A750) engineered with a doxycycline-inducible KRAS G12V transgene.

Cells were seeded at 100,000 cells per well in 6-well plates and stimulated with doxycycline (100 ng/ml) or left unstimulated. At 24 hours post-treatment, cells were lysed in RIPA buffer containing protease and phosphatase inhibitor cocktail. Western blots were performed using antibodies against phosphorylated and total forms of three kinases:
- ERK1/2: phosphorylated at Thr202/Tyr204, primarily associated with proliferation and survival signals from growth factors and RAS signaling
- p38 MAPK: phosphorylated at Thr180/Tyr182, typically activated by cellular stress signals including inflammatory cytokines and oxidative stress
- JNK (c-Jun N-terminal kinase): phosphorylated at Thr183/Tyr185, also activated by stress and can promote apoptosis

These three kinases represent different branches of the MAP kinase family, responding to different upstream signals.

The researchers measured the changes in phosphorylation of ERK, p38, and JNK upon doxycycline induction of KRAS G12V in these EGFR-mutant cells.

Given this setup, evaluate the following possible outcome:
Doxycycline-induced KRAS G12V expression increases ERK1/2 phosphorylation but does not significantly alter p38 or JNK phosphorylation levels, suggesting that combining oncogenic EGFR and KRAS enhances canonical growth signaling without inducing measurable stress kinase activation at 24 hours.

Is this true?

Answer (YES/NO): YES